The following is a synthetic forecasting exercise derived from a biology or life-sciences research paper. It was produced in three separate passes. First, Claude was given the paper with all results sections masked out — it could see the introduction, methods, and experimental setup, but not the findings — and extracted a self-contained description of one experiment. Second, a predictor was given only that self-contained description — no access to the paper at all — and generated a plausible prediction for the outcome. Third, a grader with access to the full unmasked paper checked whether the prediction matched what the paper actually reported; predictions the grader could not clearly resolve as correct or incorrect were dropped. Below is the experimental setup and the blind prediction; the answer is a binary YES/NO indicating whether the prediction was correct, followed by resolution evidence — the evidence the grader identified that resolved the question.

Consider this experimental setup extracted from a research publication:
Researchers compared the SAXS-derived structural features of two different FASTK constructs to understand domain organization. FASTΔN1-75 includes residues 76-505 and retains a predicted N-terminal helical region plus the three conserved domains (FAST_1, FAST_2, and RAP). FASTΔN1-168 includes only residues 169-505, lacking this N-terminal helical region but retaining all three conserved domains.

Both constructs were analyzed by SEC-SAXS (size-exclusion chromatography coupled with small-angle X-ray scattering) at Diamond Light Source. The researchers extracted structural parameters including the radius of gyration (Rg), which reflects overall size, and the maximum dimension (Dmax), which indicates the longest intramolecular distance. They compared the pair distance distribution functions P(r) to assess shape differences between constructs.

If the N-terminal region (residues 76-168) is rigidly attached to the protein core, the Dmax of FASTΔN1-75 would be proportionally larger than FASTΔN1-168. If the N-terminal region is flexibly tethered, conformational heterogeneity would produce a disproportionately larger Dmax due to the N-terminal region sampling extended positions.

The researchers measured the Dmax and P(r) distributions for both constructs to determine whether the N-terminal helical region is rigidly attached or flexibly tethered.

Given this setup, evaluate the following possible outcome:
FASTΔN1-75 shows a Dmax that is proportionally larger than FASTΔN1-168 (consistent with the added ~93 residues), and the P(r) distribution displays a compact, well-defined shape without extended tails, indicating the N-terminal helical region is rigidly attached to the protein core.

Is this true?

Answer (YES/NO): NO